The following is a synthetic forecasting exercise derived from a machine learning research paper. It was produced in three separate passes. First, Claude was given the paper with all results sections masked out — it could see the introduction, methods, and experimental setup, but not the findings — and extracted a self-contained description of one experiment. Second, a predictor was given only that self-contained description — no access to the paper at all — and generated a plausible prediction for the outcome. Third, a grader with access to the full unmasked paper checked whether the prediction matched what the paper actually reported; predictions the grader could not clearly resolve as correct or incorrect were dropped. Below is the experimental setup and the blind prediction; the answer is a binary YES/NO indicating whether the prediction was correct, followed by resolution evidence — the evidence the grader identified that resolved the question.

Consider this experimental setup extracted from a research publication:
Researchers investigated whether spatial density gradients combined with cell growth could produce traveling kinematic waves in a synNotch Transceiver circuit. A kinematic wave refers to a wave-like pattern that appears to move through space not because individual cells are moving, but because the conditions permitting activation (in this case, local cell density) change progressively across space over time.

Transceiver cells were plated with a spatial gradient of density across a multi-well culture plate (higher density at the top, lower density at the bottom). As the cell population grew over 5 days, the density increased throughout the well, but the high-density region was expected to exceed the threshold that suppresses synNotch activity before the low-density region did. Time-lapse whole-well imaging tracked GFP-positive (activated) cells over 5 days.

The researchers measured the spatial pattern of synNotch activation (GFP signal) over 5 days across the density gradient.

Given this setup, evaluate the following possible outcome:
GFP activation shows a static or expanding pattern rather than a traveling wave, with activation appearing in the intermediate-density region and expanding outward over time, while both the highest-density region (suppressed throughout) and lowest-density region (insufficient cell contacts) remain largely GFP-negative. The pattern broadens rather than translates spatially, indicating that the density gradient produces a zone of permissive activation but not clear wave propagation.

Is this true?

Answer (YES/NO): NO